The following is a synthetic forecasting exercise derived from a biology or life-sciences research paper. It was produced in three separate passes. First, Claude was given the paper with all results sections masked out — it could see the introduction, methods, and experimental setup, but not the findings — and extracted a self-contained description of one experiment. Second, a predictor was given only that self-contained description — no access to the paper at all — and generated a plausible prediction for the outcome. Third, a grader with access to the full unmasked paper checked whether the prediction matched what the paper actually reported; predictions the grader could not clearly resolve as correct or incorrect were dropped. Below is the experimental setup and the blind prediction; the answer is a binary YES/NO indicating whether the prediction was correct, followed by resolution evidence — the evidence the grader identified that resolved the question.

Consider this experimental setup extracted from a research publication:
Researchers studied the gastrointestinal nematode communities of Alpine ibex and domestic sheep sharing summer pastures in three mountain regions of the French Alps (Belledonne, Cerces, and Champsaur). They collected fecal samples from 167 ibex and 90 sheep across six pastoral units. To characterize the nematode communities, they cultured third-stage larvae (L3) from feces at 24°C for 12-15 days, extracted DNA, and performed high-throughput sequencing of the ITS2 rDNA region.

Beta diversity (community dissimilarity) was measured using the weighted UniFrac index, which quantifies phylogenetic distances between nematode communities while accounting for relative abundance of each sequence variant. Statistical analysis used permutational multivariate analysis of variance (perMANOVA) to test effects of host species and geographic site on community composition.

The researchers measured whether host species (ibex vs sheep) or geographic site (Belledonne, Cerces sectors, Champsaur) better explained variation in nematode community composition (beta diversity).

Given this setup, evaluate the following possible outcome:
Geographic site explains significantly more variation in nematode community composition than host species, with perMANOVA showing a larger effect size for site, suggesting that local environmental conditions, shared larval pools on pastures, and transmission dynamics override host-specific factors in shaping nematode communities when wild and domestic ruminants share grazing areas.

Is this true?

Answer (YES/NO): NO